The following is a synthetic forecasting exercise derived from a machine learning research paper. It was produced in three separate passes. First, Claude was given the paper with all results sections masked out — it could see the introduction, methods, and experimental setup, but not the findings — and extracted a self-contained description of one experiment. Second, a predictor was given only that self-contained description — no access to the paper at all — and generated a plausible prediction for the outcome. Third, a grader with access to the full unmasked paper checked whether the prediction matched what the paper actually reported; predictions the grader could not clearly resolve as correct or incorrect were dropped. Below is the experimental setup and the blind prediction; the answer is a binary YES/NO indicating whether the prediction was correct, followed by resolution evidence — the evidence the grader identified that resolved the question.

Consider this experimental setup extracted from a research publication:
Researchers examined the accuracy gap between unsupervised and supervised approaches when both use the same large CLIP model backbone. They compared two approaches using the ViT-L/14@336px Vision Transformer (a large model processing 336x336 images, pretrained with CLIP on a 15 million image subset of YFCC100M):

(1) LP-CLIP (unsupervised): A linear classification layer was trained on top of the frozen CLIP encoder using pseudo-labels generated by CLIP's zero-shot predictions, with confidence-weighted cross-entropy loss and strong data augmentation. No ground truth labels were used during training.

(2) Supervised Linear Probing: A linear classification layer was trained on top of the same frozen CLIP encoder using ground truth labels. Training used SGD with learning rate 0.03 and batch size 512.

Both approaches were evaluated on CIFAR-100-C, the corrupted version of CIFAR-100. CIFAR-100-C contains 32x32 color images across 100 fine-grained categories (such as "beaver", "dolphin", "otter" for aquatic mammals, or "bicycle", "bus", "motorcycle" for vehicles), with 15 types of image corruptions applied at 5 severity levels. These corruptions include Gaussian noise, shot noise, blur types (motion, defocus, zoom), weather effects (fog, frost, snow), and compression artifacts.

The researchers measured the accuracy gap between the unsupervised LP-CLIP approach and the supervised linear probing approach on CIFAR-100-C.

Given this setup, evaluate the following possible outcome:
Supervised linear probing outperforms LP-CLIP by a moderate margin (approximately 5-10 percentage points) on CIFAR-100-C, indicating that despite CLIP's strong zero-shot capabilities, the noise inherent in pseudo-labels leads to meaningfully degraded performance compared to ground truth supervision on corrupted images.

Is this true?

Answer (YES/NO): NO